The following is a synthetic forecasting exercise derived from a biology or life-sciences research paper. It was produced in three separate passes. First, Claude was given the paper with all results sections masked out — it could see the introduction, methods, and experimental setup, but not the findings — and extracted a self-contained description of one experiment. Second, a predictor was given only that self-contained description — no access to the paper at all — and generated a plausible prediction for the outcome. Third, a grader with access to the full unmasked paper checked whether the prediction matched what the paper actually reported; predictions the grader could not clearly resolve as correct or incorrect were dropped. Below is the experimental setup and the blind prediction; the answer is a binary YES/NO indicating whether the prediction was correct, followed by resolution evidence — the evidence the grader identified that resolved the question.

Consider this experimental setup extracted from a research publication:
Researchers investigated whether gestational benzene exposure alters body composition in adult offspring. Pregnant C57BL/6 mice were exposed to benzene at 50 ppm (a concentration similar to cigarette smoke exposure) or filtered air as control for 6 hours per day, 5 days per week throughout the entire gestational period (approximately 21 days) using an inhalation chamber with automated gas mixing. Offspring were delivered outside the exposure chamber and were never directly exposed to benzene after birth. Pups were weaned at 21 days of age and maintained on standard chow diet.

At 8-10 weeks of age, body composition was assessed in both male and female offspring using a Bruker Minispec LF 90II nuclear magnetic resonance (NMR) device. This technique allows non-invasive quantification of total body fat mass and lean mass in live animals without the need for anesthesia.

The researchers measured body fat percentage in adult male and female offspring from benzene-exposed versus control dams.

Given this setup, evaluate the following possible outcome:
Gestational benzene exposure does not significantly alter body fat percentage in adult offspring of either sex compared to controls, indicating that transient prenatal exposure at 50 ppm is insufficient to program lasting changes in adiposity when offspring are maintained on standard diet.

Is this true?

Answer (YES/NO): YES